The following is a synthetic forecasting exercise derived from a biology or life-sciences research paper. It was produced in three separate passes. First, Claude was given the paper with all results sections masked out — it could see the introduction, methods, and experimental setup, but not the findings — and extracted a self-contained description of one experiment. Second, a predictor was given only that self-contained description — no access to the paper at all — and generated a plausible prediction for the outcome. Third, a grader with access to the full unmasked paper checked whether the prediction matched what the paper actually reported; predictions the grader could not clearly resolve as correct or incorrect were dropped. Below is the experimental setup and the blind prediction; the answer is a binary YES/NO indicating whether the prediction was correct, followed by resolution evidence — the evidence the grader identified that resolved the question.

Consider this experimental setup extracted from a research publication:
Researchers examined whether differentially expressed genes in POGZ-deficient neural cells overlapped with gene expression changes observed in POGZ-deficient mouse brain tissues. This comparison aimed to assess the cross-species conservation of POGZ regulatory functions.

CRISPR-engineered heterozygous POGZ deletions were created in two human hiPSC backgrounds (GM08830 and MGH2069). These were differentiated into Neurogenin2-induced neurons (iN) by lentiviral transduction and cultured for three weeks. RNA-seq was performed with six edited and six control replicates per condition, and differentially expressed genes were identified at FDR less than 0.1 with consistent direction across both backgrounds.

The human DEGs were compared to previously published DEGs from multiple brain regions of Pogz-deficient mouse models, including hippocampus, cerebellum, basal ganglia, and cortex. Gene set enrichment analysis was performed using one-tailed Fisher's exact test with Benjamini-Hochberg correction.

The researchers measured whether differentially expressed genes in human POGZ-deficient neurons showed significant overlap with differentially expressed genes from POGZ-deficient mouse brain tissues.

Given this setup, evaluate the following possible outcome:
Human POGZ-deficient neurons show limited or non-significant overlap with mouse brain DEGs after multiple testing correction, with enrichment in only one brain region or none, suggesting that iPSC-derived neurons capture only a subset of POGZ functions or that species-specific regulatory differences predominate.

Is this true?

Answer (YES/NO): NO